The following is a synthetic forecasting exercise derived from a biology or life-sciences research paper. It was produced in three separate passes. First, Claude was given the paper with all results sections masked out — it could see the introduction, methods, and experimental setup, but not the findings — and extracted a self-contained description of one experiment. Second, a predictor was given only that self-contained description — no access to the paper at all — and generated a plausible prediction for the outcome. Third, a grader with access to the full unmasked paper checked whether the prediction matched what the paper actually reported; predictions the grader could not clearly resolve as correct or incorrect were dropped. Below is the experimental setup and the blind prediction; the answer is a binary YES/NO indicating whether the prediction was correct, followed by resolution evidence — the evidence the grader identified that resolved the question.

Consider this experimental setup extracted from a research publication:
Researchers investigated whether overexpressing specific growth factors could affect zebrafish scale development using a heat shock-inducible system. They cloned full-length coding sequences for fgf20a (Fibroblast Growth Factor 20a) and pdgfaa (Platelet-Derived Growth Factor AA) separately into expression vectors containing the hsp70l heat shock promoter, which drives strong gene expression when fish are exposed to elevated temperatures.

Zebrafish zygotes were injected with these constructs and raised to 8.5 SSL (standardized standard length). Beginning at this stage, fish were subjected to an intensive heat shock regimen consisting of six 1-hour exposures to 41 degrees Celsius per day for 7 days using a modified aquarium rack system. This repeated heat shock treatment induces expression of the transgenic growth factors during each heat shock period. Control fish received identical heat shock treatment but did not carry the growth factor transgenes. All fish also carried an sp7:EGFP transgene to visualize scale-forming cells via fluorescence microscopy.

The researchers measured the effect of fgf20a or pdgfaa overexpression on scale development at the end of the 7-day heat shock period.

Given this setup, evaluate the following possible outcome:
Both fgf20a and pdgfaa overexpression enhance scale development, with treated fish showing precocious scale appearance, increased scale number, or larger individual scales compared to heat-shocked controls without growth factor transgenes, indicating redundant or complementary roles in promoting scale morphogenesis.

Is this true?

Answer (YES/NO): NO